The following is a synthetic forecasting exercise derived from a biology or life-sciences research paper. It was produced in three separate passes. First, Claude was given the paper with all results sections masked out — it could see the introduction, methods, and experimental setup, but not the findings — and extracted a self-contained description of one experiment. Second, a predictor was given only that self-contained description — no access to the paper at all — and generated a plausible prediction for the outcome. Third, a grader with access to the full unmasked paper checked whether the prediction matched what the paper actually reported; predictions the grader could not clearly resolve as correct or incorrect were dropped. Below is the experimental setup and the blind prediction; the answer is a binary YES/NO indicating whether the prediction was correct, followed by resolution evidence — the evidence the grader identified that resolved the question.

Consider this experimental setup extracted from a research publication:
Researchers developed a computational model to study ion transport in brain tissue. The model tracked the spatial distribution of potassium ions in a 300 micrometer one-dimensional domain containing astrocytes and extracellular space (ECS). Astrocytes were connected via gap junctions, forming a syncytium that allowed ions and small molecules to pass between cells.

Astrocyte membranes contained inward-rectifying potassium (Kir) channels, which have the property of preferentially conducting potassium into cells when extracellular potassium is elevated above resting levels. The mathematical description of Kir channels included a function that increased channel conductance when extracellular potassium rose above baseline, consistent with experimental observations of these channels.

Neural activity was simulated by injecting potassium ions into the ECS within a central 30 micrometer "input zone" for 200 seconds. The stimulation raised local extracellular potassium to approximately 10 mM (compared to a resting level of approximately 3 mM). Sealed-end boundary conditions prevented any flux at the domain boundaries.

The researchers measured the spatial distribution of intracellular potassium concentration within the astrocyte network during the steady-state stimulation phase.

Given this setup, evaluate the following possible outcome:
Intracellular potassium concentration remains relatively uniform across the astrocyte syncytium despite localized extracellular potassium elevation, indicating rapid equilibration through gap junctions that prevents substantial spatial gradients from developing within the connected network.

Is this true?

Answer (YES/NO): NO